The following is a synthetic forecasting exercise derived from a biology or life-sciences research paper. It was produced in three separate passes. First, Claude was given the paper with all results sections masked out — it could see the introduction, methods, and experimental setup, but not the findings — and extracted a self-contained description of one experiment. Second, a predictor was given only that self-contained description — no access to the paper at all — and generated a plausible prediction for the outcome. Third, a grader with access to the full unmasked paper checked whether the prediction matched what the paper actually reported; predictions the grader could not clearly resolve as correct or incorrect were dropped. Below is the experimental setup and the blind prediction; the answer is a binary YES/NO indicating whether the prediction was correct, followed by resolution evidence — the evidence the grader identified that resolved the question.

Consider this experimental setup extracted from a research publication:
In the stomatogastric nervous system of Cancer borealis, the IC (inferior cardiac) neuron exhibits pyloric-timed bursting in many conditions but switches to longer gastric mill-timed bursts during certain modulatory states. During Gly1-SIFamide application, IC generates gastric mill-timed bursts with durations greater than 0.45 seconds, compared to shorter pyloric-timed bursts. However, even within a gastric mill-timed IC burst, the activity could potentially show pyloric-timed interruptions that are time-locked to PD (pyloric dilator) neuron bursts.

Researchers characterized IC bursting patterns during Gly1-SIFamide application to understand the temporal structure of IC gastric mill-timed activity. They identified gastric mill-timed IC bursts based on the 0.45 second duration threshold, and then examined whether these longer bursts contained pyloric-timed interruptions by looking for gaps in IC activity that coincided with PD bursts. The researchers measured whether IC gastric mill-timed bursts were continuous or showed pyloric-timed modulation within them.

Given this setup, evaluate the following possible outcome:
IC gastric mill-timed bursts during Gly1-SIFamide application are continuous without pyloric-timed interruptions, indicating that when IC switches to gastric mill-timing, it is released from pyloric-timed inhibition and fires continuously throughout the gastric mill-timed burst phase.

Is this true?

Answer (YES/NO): NO